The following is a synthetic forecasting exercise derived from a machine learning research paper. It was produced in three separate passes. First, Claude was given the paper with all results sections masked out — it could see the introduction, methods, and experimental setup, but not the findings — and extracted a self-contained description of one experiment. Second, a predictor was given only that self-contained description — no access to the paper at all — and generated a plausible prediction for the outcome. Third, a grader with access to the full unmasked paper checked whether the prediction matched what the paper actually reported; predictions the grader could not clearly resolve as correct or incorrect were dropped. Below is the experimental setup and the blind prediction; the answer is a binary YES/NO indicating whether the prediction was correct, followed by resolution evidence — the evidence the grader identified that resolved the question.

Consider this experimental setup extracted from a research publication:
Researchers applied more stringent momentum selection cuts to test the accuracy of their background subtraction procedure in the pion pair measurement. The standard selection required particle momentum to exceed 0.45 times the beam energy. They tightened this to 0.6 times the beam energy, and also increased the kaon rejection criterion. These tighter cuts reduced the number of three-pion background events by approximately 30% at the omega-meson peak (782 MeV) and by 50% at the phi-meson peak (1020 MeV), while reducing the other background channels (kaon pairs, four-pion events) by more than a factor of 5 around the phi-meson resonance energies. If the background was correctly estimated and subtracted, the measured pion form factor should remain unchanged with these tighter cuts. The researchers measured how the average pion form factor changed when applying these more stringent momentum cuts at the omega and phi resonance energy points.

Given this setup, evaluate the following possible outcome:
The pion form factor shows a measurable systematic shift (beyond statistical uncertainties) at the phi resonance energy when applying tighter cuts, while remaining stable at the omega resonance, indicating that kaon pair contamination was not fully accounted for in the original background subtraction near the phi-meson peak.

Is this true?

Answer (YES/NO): NO